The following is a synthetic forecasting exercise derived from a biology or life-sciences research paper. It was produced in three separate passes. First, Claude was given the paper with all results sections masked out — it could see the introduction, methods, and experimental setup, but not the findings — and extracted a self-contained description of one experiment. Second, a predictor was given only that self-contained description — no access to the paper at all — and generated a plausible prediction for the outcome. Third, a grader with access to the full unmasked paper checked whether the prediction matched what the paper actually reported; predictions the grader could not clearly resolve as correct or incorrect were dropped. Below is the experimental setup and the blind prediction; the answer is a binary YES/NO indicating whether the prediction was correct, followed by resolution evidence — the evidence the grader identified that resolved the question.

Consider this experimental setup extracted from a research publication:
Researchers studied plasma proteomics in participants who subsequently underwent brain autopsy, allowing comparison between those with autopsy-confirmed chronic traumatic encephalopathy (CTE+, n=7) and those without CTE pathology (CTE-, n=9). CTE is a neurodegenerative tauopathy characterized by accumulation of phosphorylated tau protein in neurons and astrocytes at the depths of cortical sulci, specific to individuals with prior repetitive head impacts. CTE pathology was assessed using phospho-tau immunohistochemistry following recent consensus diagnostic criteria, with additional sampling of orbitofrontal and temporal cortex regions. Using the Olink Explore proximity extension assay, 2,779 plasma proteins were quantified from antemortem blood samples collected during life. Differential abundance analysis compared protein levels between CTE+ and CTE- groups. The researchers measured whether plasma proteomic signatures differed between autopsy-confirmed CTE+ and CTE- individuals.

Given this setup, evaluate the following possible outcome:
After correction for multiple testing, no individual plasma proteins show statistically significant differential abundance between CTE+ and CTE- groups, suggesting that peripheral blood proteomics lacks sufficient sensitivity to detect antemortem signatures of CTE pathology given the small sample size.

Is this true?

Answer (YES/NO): NO